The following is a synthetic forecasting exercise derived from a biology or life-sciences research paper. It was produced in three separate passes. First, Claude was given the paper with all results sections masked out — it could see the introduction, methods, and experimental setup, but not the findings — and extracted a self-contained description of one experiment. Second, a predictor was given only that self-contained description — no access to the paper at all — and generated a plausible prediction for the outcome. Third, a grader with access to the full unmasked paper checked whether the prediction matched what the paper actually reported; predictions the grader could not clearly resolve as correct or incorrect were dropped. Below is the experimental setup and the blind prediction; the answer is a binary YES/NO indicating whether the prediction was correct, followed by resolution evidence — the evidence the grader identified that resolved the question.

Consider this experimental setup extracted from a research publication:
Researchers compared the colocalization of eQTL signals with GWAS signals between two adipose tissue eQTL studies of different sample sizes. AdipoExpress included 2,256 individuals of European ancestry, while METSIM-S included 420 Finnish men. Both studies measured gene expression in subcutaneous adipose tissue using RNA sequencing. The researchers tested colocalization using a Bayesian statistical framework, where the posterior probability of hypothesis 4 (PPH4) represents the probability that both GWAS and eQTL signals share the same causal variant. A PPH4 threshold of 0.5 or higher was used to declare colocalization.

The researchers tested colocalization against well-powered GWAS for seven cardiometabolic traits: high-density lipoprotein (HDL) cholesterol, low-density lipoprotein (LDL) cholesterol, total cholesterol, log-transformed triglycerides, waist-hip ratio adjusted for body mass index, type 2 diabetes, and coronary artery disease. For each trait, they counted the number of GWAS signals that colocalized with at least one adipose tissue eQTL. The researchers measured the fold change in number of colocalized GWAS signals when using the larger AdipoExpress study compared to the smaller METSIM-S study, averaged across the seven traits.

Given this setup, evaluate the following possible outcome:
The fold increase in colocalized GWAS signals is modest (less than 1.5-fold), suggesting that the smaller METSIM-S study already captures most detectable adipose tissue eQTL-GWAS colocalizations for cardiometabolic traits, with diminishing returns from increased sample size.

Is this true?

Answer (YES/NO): NO